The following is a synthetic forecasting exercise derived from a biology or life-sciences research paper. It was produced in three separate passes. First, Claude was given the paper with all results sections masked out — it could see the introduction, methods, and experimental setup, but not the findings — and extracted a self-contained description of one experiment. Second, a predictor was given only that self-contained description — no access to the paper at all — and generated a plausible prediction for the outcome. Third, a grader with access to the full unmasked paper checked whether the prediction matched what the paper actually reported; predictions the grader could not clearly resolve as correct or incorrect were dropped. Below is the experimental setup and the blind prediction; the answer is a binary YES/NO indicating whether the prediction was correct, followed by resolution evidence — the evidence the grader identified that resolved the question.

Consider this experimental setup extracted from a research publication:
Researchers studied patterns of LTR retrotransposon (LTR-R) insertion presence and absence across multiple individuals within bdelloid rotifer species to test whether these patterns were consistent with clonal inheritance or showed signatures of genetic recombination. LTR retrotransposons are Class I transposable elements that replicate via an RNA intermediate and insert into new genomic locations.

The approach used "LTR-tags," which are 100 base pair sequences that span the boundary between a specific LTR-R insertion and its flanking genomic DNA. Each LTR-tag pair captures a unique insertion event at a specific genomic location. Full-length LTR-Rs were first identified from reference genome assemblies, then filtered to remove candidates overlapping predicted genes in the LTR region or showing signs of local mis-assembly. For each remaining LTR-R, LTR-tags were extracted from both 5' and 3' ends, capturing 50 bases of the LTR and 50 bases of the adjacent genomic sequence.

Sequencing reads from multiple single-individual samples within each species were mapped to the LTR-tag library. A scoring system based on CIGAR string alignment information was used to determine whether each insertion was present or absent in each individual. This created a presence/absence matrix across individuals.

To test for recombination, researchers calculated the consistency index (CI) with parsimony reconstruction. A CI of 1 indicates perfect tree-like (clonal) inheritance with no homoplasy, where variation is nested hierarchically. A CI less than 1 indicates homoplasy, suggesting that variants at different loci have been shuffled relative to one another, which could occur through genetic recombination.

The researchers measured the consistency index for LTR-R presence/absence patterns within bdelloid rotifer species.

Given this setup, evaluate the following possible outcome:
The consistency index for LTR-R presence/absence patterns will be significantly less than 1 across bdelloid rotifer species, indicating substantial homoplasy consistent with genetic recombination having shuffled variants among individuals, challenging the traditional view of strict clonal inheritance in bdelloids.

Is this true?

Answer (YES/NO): NO